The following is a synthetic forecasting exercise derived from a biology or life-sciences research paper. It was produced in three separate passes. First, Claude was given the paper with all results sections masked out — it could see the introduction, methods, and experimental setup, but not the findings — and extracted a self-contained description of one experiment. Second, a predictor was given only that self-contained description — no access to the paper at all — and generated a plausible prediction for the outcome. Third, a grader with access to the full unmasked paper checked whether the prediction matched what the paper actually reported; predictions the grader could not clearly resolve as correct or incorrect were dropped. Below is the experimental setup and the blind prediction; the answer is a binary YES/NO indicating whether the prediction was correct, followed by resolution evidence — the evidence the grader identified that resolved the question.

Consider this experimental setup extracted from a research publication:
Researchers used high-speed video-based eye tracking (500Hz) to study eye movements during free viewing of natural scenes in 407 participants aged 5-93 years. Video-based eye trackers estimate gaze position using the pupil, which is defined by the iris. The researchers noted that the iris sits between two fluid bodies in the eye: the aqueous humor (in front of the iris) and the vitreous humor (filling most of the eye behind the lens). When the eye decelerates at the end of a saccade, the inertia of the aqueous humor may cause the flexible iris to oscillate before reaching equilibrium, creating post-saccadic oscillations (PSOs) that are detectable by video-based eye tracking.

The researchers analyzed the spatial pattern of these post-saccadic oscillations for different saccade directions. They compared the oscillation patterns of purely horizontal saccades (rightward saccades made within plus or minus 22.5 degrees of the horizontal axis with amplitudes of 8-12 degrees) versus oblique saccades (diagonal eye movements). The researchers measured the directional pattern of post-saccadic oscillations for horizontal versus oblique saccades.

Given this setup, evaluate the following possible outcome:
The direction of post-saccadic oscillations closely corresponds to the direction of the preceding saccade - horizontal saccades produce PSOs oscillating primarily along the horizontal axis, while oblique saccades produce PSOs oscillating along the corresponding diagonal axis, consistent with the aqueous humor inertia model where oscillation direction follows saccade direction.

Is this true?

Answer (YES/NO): NO